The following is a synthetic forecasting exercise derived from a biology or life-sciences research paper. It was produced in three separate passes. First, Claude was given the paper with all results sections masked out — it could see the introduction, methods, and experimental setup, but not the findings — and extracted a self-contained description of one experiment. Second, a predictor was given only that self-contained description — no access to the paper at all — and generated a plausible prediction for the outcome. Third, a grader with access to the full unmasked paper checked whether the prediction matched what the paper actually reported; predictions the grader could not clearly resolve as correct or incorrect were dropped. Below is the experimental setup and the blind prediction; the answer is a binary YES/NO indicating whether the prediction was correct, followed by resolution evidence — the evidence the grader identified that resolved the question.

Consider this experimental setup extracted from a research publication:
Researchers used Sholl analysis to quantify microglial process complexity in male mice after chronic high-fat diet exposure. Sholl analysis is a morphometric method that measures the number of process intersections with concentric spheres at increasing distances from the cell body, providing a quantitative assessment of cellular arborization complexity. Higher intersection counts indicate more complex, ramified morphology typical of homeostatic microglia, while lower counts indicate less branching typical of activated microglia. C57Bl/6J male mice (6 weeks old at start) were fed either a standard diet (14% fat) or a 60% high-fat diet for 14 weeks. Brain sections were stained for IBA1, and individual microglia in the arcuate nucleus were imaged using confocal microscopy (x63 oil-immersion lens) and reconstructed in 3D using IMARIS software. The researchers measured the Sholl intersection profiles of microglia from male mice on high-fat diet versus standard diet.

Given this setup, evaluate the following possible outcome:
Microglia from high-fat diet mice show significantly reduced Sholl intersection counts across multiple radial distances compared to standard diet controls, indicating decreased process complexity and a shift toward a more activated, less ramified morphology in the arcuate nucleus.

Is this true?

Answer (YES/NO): YES